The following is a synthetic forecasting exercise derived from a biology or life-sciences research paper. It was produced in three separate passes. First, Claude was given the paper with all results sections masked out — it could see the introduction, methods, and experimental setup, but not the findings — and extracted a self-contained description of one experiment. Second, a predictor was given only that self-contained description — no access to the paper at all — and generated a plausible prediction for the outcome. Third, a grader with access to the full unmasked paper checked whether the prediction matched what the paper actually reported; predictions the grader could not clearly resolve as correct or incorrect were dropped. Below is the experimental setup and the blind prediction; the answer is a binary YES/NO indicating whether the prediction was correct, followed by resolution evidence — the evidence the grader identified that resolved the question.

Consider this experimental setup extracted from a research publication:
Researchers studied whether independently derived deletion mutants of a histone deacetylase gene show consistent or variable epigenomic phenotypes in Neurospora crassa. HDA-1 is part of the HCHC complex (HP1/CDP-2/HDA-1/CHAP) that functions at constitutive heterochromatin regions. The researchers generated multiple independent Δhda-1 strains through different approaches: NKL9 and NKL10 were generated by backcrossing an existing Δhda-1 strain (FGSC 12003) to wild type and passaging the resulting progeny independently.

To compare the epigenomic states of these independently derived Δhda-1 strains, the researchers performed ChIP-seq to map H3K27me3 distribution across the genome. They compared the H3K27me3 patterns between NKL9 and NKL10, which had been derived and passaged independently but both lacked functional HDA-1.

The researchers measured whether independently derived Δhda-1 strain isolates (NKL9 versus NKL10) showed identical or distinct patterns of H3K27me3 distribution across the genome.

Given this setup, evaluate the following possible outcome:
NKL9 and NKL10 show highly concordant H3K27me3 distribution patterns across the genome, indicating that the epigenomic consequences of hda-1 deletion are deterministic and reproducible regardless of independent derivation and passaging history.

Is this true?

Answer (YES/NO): NO